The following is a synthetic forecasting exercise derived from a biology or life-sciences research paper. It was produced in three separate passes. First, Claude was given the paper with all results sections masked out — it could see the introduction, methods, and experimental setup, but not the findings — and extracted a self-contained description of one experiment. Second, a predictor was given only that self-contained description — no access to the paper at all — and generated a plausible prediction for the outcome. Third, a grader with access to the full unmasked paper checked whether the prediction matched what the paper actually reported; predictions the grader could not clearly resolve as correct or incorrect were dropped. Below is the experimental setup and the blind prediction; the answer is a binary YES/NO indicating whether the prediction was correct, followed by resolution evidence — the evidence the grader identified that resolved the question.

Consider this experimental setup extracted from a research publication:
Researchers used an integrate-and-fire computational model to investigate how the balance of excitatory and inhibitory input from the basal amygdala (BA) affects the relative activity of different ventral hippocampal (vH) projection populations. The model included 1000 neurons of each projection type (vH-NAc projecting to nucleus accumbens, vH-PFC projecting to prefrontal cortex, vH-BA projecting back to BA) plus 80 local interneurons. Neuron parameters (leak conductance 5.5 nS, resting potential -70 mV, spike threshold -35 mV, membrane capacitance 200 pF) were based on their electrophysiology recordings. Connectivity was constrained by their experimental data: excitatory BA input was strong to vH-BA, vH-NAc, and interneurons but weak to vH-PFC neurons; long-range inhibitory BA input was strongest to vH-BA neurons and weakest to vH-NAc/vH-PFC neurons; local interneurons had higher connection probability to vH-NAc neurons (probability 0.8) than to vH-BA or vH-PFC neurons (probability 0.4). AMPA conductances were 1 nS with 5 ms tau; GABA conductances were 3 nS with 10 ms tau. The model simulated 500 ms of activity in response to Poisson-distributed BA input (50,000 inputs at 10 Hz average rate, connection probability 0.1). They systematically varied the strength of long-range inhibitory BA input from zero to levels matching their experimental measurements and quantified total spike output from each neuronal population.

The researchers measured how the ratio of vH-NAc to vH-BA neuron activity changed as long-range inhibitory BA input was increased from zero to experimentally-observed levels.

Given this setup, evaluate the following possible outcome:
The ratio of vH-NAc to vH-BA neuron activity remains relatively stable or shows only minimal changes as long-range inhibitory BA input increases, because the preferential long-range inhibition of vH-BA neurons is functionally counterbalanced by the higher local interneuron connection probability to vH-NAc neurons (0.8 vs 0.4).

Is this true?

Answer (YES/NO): NO